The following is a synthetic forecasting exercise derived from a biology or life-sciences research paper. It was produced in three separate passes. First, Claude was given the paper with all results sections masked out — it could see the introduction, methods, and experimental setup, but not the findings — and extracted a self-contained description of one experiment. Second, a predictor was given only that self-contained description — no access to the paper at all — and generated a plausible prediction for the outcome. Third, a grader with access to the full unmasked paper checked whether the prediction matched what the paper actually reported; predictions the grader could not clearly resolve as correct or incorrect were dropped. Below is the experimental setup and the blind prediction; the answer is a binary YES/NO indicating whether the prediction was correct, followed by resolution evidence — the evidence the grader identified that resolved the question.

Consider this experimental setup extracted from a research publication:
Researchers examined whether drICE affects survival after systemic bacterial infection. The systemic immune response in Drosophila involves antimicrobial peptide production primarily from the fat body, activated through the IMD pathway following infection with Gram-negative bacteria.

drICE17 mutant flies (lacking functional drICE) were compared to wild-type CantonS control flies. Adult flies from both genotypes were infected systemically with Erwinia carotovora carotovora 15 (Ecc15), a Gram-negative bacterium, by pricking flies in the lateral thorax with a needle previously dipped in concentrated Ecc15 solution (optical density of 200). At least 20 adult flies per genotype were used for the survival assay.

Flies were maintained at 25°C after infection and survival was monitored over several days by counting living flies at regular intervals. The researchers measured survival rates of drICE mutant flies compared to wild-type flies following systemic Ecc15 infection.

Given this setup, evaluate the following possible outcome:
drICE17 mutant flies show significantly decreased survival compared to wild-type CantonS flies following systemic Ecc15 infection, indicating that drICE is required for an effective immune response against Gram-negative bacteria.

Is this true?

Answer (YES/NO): NO